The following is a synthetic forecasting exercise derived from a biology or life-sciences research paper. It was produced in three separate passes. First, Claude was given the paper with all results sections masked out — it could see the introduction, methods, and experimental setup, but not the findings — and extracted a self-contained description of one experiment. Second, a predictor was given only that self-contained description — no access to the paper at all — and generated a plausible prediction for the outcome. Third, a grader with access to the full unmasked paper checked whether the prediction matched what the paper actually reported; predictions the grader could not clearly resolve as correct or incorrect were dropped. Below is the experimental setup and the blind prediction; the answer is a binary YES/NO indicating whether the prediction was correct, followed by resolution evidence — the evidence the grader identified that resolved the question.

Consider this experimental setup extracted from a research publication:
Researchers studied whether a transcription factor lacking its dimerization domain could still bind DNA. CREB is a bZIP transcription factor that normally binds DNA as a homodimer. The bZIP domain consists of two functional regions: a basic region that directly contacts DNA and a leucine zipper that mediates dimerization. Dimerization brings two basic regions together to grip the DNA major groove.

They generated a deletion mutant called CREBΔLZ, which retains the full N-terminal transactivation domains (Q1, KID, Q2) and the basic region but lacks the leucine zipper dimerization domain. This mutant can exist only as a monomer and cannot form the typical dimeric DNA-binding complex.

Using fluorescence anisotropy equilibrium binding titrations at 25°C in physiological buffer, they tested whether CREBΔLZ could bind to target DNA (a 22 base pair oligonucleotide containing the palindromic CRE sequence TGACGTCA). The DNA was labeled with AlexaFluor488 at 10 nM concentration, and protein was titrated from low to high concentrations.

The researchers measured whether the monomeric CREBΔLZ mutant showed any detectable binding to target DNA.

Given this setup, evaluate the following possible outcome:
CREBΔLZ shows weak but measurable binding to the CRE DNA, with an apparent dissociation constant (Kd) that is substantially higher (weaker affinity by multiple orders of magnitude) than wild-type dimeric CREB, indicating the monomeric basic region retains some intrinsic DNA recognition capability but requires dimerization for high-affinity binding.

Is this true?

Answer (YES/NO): NO